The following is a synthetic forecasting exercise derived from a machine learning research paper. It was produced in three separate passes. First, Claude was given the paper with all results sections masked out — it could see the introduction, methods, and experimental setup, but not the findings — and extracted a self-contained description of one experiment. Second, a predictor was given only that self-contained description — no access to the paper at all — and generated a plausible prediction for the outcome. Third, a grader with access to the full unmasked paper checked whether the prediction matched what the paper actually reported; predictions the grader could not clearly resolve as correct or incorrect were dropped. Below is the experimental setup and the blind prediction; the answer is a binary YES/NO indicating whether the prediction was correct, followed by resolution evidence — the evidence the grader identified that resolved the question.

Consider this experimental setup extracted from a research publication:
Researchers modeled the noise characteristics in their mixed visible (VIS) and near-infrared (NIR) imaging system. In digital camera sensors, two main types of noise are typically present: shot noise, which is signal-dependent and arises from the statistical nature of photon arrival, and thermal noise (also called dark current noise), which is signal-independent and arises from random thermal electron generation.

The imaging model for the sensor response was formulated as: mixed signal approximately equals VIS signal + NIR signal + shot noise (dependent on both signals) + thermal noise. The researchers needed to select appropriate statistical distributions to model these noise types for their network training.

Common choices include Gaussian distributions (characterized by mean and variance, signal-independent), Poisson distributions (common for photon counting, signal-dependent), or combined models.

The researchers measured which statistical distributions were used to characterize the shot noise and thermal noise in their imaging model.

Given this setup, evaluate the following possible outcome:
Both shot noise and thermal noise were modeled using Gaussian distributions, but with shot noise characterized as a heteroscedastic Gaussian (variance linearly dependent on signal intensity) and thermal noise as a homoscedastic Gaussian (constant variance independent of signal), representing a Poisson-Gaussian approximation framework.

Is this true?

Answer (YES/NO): NO